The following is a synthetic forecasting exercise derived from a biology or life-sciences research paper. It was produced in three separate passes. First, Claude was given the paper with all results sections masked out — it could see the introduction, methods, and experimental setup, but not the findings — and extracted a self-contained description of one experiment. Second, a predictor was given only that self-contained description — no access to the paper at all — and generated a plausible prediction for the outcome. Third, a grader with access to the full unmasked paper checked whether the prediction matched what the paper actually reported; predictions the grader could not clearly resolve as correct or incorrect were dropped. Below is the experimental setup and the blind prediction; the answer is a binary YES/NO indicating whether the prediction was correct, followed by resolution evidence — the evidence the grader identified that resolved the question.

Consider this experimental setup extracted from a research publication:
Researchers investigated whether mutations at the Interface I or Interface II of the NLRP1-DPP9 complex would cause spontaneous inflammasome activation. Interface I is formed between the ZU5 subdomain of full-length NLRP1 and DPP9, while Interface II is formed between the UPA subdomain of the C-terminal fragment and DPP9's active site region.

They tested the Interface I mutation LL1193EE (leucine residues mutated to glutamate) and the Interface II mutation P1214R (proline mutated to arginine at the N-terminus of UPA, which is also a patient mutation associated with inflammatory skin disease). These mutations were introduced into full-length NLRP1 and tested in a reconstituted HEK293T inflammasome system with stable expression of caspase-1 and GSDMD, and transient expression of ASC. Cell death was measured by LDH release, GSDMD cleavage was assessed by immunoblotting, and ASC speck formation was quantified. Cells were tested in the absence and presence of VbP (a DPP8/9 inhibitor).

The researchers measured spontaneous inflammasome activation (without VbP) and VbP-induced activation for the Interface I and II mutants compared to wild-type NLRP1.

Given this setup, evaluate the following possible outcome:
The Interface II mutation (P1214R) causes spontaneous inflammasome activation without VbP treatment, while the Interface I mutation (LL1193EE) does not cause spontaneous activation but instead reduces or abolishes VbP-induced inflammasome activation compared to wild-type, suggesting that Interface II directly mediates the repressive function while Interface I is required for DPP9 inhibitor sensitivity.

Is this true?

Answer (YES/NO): NO